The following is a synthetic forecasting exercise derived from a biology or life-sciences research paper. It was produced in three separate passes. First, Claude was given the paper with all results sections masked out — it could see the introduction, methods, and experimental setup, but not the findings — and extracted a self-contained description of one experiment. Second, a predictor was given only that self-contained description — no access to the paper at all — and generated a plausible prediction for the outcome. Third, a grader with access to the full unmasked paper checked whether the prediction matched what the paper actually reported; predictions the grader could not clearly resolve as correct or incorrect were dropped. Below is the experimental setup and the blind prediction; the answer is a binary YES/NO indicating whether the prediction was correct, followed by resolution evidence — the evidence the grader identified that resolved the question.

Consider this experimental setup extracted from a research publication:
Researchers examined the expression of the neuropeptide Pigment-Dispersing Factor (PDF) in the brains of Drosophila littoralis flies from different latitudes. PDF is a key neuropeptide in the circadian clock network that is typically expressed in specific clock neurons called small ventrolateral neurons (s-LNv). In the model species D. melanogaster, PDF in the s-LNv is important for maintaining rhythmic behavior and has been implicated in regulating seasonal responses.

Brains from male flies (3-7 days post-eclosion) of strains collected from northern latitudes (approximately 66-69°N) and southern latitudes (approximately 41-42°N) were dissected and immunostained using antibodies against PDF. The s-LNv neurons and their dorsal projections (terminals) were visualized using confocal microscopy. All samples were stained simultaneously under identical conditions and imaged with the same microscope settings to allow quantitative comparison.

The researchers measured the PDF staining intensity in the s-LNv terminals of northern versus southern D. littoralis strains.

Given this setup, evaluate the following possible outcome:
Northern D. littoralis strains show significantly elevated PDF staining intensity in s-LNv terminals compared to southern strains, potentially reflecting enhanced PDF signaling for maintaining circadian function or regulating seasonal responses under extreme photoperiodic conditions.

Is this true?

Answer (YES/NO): NO